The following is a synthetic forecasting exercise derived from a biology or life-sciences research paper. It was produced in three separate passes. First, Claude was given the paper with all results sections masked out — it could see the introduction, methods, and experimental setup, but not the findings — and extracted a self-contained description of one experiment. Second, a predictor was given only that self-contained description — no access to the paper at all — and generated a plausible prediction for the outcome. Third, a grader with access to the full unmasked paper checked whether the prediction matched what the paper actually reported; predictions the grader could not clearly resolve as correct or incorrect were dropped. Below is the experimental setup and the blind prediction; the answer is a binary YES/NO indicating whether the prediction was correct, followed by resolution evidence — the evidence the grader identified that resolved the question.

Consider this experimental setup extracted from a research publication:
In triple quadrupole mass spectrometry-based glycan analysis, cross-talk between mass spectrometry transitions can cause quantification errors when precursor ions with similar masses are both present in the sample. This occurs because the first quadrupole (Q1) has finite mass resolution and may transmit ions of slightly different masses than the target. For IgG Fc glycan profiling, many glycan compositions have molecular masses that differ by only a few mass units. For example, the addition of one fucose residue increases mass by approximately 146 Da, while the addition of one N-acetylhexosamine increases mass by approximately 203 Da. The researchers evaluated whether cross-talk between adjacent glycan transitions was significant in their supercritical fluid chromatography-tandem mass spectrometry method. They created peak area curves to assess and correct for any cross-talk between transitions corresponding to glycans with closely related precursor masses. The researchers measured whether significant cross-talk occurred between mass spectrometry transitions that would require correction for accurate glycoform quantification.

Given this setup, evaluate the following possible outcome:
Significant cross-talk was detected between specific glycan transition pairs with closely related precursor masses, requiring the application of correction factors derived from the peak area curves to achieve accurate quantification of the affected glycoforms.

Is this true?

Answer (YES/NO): YES